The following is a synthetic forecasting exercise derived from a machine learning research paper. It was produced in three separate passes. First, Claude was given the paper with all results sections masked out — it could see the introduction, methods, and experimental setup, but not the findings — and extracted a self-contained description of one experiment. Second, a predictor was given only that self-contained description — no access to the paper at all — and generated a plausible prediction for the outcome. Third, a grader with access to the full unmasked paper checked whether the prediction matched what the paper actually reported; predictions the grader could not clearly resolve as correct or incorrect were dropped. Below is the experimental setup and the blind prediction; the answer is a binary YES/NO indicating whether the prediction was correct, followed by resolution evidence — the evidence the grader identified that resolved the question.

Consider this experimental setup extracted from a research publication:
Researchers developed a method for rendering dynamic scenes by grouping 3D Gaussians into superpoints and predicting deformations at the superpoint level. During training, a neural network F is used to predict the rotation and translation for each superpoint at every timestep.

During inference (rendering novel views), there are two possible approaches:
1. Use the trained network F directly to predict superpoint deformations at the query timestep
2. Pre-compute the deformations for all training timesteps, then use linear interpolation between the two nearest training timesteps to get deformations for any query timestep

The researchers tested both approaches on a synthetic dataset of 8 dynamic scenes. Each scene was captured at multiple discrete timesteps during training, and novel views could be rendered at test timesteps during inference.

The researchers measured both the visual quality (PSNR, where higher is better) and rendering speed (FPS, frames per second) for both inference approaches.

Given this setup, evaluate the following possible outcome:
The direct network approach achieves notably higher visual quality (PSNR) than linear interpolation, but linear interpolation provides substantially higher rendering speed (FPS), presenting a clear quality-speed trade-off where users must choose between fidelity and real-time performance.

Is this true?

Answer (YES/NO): NO